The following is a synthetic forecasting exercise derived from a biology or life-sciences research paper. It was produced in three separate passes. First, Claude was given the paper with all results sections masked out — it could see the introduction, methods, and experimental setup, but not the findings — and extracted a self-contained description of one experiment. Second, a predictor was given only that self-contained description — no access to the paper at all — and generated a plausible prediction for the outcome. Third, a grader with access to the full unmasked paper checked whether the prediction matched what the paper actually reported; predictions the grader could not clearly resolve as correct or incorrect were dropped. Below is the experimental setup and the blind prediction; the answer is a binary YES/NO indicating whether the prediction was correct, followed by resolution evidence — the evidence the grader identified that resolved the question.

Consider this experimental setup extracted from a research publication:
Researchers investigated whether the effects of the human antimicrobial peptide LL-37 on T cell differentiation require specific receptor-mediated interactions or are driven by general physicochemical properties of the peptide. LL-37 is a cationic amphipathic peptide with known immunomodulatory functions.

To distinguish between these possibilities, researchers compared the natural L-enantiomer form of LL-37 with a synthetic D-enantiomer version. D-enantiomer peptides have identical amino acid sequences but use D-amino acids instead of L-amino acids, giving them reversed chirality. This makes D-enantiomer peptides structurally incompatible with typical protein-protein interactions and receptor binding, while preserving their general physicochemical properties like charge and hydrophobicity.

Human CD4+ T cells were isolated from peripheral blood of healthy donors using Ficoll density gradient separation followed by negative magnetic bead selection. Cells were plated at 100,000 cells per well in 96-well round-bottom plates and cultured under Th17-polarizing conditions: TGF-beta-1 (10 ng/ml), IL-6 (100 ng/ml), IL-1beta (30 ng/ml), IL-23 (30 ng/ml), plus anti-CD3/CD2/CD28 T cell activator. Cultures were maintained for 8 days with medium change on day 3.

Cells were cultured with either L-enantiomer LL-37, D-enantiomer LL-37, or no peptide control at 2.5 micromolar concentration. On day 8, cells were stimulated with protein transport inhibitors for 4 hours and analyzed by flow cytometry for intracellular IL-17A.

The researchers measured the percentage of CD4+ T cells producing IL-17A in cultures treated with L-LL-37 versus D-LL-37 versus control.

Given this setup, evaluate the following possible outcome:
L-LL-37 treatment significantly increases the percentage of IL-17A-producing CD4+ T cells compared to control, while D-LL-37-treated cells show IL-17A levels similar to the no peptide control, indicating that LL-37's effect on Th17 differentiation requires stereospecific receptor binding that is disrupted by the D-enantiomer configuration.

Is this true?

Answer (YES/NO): NO